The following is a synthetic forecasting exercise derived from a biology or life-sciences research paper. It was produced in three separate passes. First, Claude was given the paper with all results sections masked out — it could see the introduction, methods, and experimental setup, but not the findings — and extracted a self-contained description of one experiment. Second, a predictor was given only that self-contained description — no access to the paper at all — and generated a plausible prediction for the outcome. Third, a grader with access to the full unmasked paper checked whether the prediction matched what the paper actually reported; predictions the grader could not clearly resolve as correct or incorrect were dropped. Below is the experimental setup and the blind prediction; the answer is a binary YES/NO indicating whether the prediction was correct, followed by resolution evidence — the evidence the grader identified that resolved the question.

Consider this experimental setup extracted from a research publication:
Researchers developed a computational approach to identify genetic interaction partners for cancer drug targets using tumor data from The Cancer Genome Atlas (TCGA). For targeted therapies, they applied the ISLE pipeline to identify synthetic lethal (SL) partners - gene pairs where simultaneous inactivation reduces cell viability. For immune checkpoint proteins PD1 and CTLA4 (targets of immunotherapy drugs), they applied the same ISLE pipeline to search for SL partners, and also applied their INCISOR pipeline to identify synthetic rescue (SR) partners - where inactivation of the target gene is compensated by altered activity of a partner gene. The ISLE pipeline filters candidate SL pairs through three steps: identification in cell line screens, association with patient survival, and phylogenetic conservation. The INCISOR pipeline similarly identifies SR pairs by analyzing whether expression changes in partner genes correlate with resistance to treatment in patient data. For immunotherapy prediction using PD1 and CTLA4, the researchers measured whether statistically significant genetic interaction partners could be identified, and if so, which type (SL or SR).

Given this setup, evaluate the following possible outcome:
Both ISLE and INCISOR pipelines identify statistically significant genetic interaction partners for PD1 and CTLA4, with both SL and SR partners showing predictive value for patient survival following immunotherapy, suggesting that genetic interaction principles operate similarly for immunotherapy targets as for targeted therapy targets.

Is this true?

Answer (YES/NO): NO